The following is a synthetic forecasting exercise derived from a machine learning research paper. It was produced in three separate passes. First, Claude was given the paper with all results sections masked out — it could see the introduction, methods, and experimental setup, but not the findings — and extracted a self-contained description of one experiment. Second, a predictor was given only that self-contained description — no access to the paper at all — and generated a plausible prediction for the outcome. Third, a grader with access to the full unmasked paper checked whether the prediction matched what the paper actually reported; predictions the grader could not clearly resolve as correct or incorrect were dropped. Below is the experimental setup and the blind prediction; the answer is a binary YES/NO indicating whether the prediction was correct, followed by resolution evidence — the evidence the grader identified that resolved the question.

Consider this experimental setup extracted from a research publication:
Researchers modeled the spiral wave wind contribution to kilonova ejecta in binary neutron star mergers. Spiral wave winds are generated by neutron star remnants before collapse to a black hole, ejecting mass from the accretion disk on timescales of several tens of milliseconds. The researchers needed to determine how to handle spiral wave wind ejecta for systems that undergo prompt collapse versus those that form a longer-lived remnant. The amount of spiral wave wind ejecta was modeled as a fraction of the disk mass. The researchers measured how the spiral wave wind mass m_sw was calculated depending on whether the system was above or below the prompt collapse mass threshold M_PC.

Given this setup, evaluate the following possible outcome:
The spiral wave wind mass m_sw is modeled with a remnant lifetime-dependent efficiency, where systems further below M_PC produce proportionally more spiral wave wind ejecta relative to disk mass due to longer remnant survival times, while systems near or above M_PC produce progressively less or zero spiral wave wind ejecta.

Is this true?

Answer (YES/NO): NO